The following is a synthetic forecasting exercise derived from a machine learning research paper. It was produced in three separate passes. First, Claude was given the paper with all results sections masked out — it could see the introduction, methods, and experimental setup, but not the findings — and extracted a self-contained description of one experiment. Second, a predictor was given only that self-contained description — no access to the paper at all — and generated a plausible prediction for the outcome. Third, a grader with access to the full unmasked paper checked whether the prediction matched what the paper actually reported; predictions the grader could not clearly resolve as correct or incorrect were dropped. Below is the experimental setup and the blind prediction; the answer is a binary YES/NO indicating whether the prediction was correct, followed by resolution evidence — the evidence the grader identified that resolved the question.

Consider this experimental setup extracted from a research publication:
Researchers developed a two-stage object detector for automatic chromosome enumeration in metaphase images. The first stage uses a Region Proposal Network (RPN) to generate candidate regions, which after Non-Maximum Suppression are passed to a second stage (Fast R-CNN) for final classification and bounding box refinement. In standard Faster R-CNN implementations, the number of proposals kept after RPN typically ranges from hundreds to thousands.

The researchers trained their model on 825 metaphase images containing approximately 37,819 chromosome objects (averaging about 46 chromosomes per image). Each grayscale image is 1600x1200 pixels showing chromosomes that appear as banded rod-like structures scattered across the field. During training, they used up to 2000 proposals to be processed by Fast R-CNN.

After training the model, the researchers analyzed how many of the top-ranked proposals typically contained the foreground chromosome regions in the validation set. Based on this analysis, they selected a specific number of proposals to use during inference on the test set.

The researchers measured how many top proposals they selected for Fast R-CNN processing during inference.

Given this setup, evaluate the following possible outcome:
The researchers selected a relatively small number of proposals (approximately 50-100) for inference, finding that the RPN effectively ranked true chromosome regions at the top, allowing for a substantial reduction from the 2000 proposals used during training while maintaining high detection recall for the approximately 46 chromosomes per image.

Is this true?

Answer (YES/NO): NO